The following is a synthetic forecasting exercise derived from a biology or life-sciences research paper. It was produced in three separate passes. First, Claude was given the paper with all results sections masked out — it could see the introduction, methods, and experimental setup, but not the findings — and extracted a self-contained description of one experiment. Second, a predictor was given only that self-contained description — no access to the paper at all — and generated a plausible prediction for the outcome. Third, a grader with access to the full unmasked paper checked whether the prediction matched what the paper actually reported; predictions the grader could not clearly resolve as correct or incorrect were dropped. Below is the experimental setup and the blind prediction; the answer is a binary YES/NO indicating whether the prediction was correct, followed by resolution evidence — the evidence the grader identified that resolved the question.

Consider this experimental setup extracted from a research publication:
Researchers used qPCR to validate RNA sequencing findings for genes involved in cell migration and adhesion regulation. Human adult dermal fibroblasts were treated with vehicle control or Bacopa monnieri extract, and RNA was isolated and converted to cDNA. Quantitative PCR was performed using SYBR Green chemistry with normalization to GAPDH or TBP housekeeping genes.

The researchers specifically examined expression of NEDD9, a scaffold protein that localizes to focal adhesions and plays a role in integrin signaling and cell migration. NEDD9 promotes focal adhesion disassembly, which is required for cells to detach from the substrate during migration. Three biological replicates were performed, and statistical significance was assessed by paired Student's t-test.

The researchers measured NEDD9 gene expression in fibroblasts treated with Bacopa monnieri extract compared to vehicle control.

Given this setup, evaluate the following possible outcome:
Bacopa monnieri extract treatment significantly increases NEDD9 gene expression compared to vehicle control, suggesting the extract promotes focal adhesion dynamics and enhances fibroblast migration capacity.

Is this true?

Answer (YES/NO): NO